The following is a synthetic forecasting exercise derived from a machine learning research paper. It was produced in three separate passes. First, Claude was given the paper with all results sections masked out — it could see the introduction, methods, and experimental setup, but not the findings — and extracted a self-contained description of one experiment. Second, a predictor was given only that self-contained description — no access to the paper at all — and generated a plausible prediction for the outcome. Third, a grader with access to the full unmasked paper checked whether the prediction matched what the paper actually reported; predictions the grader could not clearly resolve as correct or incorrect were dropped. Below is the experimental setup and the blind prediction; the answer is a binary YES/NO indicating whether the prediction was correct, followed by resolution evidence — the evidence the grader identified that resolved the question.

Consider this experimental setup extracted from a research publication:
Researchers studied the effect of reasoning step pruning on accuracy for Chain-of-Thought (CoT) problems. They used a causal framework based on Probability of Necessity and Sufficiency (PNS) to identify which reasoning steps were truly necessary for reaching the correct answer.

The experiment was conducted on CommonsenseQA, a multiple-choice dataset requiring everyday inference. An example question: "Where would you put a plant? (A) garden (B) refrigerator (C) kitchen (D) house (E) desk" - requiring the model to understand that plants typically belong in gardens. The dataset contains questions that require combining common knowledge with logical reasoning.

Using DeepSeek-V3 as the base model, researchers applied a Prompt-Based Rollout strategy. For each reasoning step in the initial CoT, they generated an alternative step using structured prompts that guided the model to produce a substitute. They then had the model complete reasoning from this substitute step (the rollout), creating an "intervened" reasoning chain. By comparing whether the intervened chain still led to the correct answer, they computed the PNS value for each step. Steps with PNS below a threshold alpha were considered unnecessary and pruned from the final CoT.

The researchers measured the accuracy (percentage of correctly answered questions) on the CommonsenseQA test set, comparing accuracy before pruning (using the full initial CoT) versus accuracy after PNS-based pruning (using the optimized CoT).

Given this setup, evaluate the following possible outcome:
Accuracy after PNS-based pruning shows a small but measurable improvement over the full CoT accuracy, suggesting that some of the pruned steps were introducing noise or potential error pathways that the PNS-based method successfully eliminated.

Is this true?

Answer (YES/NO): YES